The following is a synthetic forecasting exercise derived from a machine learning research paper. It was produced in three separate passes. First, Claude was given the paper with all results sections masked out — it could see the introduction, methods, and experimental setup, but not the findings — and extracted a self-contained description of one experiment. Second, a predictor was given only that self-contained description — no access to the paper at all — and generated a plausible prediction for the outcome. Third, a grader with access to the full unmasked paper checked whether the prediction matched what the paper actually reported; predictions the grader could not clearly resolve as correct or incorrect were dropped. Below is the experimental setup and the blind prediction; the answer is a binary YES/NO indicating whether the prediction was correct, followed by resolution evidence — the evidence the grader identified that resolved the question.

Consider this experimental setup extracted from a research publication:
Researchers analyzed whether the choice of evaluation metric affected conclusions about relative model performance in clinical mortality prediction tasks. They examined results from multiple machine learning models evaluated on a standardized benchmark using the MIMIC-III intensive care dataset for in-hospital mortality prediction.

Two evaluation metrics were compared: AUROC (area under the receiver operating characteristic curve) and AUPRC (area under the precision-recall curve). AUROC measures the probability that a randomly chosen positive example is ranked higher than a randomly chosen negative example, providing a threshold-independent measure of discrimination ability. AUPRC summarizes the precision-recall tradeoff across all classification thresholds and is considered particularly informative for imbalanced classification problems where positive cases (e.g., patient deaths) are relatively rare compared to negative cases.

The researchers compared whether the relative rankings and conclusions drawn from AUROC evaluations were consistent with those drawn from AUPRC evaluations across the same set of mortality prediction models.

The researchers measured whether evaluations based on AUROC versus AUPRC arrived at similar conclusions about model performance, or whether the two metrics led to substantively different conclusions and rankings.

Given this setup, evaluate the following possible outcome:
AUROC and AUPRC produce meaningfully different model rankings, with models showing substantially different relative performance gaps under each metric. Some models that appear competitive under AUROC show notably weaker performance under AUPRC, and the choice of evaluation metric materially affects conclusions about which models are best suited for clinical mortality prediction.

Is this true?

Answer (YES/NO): NO